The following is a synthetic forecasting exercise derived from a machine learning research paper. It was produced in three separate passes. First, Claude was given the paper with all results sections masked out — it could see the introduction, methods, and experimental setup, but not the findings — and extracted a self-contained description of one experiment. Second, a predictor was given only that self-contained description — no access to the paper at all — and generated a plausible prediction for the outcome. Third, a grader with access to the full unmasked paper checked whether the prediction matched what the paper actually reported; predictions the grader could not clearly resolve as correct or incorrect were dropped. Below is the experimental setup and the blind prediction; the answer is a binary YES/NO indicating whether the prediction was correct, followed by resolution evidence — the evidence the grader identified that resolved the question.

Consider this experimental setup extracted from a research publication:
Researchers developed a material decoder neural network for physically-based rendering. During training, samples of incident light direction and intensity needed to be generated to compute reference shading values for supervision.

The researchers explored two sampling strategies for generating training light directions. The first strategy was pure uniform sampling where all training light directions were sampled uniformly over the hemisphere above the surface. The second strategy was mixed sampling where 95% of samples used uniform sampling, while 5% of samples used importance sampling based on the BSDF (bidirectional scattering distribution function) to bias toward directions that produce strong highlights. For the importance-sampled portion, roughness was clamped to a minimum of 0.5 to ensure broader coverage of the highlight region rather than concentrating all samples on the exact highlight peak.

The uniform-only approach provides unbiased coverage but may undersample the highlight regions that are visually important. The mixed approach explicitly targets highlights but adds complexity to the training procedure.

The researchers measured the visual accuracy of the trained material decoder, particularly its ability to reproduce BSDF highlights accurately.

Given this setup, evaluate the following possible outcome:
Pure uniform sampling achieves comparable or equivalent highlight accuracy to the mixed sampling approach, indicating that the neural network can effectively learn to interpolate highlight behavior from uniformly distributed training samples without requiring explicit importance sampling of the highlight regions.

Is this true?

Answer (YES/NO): NO